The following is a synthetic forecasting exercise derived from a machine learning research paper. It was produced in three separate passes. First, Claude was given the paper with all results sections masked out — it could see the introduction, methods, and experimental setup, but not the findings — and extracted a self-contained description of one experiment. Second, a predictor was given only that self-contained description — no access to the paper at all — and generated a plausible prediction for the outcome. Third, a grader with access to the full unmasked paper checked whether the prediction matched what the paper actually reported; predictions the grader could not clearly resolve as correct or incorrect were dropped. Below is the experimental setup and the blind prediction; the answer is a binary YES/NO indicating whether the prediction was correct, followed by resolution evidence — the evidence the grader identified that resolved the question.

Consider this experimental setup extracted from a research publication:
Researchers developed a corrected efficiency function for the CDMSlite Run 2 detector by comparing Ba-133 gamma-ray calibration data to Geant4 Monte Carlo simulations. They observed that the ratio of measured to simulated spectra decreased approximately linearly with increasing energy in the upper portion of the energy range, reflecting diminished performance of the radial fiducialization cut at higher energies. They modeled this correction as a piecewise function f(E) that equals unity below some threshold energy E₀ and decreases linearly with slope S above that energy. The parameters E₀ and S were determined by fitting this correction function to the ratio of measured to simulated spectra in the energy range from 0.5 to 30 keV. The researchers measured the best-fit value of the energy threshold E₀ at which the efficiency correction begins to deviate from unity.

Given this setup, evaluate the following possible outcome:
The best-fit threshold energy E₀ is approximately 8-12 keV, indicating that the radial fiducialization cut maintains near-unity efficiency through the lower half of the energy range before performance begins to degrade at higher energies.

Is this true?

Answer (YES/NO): NO